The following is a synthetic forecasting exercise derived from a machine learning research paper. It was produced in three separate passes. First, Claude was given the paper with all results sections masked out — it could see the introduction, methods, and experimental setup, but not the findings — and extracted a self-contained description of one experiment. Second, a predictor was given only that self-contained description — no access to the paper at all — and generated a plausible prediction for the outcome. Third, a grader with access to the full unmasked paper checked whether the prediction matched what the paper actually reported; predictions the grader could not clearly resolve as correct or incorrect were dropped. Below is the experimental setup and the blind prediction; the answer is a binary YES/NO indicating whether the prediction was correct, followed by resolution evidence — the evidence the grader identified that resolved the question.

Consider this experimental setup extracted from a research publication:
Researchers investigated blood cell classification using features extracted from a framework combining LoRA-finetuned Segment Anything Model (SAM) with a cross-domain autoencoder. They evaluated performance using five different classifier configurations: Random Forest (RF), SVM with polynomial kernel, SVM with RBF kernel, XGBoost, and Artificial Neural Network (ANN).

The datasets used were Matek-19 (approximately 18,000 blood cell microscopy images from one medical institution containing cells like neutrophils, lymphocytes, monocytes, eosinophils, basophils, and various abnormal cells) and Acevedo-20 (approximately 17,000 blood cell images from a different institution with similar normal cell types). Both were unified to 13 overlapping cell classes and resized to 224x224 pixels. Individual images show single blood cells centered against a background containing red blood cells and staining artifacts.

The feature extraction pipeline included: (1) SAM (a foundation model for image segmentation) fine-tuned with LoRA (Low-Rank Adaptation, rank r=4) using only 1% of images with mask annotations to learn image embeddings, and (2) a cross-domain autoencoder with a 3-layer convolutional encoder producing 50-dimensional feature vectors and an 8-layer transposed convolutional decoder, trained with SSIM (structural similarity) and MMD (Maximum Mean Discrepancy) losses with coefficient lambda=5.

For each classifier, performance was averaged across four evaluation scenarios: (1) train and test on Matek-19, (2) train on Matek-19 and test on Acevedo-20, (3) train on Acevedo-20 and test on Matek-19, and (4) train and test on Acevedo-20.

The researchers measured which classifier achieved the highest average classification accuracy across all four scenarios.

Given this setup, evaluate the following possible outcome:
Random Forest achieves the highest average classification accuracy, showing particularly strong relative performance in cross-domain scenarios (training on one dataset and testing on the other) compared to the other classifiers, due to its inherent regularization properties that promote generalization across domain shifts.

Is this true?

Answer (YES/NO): NO